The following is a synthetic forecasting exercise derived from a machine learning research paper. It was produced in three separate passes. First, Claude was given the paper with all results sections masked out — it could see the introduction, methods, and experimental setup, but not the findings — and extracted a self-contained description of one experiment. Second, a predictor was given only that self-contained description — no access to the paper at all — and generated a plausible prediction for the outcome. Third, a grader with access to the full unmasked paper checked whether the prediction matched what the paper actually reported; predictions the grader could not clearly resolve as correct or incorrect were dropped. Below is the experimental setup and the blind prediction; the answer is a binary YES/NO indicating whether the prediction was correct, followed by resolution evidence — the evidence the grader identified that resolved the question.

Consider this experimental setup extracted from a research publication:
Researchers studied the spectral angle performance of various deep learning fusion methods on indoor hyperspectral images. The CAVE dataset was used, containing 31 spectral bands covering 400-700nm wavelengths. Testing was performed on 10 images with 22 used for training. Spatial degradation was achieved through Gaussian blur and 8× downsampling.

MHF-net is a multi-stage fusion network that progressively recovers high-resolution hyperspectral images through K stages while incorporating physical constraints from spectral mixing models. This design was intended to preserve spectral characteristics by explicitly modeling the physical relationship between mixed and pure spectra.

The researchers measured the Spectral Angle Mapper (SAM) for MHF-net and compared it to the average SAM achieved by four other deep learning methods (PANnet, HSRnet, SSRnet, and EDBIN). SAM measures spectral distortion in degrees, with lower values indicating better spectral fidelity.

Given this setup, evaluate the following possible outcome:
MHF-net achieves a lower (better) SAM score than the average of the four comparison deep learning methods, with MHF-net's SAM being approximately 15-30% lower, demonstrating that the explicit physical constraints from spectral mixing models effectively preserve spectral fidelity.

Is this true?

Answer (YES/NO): NO